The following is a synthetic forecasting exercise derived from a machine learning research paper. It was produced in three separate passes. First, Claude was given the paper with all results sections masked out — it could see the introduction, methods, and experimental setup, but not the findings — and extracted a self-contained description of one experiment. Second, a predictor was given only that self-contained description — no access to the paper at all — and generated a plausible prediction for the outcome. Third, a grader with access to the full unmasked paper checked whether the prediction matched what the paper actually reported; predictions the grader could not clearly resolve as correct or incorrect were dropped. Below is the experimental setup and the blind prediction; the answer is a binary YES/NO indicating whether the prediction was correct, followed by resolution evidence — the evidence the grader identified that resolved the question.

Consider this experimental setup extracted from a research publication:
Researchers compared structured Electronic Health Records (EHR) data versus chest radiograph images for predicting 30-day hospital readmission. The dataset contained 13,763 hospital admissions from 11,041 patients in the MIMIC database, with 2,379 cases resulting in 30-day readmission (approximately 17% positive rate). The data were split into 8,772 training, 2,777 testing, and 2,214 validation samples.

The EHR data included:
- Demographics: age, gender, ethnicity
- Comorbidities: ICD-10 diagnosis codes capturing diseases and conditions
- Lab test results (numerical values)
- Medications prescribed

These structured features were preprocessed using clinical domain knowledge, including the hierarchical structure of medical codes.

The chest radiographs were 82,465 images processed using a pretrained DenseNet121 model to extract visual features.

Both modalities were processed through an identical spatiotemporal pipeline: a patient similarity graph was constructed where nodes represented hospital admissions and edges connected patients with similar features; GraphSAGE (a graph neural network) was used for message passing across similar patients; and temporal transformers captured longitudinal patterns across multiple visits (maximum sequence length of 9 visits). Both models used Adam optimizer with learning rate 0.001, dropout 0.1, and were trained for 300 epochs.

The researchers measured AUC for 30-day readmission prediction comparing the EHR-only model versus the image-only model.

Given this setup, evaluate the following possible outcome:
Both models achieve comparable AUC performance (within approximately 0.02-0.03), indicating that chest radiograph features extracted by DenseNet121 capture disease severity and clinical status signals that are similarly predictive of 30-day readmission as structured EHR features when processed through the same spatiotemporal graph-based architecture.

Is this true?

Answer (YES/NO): NO